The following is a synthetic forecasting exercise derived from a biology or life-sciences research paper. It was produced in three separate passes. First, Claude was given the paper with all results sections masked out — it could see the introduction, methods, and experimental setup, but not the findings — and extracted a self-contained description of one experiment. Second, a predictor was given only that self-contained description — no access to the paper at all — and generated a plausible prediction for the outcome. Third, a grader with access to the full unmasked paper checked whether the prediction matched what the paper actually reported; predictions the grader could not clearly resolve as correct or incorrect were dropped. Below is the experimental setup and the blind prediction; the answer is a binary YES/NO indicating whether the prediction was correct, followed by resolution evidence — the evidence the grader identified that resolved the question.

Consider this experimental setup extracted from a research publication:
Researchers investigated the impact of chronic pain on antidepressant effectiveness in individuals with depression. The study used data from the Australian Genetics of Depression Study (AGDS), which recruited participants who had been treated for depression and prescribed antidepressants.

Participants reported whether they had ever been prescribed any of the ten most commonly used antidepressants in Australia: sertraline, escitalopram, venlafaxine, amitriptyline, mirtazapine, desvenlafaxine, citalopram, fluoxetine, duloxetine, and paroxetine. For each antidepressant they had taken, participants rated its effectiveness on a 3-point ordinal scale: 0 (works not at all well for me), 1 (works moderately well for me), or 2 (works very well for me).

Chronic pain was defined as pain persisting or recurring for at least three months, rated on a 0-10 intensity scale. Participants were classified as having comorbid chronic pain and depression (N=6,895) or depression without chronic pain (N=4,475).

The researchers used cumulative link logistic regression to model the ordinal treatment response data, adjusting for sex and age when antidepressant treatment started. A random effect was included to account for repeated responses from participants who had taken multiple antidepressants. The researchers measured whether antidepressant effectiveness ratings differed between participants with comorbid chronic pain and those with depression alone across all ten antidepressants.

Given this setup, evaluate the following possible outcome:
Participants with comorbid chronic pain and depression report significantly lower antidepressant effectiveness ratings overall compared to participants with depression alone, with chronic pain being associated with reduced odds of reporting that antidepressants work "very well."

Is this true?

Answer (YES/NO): YES